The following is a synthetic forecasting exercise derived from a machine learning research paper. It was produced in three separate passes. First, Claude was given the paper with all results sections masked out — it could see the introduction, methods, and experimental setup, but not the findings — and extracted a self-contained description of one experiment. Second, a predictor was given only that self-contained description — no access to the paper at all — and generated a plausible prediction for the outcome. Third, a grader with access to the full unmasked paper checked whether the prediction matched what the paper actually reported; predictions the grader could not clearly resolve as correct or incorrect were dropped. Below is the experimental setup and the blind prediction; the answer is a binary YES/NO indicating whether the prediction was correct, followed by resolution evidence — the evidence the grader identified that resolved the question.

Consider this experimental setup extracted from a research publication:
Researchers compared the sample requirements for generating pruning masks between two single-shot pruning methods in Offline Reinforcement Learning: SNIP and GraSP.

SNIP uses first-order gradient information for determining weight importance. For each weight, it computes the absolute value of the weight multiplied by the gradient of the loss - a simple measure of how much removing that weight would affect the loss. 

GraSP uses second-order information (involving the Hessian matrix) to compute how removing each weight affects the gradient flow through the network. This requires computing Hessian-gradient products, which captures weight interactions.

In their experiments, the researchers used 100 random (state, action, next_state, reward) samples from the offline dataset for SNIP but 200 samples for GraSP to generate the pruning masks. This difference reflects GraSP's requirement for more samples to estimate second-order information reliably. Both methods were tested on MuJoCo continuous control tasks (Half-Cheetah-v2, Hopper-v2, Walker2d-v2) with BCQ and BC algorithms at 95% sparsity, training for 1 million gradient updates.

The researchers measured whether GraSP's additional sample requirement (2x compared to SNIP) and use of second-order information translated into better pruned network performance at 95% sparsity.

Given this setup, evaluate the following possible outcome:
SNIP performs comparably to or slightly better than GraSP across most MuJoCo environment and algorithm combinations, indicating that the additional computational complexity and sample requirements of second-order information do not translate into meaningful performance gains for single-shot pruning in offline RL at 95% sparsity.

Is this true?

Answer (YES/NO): YES